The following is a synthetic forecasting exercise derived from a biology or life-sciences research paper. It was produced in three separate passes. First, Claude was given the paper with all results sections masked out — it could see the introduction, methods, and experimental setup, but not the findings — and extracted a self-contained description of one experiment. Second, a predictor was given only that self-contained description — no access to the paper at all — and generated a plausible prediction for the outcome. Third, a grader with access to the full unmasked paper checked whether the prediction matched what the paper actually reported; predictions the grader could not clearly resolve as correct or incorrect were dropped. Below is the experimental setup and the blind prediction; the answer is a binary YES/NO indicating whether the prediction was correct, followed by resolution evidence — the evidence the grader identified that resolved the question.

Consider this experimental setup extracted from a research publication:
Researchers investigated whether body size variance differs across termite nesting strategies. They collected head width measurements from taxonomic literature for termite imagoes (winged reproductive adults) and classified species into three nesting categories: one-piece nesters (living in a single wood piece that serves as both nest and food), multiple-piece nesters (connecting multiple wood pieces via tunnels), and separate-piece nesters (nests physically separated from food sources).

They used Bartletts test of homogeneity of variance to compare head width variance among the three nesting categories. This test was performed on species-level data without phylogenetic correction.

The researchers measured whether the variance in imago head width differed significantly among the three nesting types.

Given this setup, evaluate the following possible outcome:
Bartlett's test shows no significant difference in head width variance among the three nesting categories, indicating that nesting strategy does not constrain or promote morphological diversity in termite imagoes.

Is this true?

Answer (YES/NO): NO